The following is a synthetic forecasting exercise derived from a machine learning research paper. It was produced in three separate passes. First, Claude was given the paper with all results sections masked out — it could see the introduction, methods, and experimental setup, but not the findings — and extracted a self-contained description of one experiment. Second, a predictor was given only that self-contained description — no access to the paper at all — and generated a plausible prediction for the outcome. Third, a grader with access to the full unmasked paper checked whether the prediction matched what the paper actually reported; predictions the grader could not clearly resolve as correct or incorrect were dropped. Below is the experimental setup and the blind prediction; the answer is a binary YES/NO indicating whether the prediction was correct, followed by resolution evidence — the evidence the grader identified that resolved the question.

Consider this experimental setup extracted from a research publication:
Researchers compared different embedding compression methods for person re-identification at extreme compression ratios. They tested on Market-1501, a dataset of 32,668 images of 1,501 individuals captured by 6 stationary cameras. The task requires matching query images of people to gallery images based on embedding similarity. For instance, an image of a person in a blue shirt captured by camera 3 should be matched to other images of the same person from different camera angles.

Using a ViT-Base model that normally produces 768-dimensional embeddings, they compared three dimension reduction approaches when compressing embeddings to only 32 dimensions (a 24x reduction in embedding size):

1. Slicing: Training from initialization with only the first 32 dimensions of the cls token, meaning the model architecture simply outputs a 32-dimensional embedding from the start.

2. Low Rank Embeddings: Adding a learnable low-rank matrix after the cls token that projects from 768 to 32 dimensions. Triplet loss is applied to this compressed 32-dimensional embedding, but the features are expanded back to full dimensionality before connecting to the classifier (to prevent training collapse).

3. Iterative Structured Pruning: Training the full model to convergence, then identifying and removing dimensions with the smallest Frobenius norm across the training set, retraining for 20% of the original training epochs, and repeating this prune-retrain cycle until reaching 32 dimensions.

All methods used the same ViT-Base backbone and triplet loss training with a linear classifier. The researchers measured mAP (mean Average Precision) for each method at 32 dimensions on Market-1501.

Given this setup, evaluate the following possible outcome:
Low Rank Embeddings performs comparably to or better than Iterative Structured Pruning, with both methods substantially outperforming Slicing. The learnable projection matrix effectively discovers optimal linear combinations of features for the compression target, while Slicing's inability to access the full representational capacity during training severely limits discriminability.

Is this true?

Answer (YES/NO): NO